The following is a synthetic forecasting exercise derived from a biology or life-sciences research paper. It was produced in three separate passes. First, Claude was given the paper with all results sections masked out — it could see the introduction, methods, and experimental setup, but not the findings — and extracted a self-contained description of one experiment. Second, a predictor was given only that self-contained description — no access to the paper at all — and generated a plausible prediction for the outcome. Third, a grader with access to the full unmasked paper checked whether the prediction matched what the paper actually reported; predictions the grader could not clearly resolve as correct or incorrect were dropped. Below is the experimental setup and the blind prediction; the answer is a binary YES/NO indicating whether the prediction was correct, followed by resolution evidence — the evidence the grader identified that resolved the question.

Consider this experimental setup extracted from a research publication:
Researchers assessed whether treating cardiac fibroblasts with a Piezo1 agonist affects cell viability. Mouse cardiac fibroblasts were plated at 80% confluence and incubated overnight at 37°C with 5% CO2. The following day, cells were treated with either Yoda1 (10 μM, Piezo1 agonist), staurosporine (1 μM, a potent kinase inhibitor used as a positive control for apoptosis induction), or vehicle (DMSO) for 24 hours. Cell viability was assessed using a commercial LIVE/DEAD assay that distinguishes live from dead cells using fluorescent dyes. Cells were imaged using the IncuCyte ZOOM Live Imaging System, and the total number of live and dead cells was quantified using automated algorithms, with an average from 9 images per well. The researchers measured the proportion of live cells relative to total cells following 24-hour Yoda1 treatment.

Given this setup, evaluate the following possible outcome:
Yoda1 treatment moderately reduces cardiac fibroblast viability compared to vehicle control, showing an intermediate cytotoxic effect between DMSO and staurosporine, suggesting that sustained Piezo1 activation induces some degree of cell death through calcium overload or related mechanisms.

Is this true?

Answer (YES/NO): NO